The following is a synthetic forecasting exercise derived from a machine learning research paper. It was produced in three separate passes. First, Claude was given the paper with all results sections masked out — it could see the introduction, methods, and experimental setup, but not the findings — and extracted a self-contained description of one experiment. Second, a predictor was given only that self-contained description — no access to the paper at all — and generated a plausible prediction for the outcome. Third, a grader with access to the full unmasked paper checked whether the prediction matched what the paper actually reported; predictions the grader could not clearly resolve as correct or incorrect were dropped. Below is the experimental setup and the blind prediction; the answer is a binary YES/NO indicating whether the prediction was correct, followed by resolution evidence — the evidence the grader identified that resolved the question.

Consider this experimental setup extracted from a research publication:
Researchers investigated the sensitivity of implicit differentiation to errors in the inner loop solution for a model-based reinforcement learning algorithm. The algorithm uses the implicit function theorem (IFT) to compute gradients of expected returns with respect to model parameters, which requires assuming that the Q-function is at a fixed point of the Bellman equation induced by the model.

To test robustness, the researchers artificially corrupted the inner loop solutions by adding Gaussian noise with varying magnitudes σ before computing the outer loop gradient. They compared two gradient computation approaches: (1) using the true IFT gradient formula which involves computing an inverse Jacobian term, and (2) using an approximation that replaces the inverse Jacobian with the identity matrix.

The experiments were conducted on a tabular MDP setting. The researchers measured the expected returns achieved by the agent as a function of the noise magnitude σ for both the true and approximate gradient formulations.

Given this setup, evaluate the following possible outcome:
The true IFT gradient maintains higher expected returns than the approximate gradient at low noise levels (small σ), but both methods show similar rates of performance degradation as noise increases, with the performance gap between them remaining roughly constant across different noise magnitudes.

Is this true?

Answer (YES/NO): NO